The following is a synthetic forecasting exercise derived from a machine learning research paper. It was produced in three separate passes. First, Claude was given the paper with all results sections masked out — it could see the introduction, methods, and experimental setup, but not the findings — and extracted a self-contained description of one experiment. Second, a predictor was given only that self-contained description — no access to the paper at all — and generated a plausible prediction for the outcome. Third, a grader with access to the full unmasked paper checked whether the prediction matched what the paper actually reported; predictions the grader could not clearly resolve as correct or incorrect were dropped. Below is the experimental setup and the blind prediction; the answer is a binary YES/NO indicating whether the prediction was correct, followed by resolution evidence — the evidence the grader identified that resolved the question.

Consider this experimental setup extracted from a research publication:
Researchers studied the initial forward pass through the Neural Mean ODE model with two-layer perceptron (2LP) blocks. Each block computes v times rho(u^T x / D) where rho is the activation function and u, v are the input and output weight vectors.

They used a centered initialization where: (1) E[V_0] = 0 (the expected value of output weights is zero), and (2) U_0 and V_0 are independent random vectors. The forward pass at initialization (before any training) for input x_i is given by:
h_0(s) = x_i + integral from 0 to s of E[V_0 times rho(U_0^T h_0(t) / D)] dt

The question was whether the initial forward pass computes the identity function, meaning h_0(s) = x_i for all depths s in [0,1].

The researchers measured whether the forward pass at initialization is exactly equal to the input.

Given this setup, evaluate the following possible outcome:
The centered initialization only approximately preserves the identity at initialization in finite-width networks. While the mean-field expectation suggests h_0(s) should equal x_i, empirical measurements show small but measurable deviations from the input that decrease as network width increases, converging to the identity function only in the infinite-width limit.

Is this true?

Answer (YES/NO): NO